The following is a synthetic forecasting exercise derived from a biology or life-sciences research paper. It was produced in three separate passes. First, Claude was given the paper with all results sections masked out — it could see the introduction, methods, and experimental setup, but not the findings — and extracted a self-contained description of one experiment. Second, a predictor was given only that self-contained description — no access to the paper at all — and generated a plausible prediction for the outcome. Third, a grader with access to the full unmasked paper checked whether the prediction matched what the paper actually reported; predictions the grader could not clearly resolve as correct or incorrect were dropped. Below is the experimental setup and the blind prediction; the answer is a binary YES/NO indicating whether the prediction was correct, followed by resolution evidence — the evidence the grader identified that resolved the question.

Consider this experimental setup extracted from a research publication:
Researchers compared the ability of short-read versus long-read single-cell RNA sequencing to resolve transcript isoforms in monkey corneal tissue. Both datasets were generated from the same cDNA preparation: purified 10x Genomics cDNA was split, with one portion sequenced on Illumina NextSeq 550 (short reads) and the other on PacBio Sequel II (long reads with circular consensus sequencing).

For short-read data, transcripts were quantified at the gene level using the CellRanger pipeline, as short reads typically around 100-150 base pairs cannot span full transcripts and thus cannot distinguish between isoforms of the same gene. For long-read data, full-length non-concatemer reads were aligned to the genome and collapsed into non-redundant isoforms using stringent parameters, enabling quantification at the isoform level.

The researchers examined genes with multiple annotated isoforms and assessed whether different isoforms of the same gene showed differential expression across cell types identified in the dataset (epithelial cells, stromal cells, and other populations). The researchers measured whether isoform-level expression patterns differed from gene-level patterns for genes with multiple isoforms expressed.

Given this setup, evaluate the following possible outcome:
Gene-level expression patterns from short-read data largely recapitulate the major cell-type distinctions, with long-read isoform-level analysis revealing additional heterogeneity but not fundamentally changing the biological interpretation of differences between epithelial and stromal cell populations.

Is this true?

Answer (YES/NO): NO